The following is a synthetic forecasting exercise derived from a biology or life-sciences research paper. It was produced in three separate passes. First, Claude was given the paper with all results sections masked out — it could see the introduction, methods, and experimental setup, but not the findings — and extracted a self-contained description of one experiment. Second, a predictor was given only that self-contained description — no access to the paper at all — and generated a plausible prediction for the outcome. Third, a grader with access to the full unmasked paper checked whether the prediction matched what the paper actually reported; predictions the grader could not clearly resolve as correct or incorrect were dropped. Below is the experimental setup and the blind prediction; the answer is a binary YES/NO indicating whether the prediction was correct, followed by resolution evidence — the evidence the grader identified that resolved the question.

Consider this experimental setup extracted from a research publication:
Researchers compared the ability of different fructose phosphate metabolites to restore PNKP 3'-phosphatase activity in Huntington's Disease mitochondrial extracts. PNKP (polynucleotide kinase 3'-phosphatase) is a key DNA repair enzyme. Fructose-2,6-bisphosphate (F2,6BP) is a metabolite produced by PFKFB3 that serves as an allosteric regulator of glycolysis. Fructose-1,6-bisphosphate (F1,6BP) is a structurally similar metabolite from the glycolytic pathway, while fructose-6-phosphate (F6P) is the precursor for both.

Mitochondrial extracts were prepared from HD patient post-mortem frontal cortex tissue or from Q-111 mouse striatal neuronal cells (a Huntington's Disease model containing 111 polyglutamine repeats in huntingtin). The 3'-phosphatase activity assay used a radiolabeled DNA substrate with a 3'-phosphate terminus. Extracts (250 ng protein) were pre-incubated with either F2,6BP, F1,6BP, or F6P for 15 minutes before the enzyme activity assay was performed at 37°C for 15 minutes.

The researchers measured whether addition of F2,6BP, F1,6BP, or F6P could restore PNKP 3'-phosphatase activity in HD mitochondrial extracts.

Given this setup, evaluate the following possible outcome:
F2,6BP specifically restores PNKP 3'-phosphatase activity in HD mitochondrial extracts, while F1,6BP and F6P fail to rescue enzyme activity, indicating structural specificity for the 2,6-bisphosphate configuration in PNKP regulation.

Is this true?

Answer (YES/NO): YES